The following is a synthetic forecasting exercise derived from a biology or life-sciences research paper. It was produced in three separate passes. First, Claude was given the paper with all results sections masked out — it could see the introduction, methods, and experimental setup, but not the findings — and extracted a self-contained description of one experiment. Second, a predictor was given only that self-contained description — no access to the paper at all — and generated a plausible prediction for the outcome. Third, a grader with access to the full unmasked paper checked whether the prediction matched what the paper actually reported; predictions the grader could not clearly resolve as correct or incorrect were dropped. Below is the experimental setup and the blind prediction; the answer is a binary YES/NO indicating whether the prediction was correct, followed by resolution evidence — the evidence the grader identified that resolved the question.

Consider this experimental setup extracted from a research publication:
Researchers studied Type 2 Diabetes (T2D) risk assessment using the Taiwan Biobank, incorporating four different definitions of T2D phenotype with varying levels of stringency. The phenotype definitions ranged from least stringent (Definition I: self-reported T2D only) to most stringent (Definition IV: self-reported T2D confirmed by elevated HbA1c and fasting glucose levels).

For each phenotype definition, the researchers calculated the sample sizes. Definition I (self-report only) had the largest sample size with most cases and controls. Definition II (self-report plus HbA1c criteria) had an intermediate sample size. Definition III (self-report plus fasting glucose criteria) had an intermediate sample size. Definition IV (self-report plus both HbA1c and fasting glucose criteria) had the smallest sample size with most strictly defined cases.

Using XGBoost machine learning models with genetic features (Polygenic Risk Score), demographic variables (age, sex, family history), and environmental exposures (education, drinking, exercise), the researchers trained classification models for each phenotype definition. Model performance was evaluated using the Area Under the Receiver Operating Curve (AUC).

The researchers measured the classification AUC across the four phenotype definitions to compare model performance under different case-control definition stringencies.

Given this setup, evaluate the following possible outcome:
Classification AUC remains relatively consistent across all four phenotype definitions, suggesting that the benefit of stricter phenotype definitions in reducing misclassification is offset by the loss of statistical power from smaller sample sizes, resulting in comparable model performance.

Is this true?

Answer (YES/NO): NO